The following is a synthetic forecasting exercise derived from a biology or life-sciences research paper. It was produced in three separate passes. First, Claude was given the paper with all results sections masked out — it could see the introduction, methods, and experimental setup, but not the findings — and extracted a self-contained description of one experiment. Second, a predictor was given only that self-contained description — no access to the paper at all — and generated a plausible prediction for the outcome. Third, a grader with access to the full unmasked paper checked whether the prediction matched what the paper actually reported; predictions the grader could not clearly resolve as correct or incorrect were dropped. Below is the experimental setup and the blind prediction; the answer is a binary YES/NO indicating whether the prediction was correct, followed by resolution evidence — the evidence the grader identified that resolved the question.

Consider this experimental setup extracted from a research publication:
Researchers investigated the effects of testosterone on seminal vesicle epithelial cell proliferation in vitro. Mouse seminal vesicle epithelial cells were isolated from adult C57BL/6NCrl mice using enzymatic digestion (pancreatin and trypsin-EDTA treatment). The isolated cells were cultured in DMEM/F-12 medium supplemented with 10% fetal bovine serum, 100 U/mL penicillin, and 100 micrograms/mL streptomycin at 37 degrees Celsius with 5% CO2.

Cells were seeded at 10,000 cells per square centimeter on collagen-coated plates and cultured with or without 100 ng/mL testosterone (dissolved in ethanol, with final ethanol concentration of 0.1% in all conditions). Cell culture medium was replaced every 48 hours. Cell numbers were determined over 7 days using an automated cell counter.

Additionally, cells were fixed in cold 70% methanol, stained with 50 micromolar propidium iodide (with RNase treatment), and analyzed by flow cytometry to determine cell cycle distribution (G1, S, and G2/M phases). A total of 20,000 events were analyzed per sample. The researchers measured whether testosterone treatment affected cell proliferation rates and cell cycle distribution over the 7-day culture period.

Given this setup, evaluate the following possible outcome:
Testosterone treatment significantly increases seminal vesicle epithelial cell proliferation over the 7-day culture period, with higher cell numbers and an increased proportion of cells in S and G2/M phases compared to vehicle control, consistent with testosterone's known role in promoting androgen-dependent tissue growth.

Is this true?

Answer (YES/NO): NO